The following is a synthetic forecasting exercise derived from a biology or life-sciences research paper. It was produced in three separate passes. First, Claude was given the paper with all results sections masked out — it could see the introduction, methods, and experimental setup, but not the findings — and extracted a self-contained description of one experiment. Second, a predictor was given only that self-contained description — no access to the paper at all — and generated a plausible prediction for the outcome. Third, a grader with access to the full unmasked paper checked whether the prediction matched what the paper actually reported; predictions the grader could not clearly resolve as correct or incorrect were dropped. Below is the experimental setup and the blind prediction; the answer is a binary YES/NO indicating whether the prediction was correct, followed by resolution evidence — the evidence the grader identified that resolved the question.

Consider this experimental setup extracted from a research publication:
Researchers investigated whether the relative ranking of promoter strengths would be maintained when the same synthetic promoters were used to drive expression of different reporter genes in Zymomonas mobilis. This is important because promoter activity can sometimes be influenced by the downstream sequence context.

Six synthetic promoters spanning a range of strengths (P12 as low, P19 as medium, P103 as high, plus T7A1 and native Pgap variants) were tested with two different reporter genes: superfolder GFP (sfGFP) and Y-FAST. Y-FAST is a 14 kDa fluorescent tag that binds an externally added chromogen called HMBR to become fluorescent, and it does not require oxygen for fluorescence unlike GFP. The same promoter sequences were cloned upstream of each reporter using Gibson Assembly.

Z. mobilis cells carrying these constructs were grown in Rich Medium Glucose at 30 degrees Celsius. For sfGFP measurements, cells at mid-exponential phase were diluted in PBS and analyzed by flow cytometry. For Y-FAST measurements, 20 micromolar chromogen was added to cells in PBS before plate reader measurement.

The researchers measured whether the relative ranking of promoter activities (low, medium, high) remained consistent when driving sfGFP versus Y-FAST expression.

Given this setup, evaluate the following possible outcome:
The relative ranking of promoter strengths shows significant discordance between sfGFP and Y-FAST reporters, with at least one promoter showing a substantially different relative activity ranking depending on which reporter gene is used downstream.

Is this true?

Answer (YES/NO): NO